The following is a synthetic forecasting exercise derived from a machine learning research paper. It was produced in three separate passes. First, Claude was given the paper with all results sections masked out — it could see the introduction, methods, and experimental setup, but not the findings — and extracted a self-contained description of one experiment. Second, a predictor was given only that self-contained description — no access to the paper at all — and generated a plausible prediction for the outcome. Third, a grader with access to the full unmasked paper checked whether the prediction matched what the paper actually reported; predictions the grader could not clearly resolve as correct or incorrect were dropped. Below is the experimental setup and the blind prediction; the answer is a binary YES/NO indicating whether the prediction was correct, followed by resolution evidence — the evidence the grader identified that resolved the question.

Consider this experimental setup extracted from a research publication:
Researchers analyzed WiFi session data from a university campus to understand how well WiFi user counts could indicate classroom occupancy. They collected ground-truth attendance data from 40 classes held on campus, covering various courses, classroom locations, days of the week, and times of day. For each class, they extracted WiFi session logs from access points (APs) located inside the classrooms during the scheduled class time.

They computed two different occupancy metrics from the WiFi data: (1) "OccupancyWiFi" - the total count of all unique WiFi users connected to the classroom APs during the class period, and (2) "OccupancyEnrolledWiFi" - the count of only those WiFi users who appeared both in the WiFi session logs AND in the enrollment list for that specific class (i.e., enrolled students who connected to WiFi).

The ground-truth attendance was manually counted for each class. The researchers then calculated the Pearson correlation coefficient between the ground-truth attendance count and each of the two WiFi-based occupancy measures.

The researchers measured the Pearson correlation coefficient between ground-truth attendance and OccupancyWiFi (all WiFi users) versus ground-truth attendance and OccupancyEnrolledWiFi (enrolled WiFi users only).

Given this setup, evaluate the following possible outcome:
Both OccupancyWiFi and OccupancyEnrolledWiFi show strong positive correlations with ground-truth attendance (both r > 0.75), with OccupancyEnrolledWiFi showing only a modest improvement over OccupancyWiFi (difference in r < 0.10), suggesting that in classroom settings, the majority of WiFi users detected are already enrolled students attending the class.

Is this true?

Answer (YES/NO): NO